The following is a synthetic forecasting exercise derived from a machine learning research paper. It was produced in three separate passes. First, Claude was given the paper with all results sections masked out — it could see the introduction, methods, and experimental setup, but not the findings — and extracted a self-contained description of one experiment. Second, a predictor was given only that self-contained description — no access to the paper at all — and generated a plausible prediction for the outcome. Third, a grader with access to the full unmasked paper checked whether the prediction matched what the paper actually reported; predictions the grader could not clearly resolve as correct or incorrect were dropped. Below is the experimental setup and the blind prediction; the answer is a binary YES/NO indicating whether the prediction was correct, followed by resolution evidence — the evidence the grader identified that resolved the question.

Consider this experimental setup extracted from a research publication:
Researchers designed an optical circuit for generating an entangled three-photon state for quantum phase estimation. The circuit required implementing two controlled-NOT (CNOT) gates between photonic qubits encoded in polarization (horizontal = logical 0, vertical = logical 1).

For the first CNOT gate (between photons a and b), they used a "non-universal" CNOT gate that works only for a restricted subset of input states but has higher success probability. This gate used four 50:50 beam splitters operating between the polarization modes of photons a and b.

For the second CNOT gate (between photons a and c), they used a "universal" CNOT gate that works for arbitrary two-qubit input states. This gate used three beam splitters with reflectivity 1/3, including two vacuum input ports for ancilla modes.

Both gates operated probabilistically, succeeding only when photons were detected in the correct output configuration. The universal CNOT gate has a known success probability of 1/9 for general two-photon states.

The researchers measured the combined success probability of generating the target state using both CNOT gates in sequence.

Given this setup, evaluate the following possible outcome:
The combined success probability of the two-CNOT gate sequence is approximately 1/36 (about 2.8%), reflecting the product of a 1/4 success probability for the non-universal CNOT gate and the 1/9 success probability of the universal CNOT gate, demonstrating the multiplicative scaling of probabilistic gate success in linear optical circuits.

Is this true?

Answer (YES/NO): NO